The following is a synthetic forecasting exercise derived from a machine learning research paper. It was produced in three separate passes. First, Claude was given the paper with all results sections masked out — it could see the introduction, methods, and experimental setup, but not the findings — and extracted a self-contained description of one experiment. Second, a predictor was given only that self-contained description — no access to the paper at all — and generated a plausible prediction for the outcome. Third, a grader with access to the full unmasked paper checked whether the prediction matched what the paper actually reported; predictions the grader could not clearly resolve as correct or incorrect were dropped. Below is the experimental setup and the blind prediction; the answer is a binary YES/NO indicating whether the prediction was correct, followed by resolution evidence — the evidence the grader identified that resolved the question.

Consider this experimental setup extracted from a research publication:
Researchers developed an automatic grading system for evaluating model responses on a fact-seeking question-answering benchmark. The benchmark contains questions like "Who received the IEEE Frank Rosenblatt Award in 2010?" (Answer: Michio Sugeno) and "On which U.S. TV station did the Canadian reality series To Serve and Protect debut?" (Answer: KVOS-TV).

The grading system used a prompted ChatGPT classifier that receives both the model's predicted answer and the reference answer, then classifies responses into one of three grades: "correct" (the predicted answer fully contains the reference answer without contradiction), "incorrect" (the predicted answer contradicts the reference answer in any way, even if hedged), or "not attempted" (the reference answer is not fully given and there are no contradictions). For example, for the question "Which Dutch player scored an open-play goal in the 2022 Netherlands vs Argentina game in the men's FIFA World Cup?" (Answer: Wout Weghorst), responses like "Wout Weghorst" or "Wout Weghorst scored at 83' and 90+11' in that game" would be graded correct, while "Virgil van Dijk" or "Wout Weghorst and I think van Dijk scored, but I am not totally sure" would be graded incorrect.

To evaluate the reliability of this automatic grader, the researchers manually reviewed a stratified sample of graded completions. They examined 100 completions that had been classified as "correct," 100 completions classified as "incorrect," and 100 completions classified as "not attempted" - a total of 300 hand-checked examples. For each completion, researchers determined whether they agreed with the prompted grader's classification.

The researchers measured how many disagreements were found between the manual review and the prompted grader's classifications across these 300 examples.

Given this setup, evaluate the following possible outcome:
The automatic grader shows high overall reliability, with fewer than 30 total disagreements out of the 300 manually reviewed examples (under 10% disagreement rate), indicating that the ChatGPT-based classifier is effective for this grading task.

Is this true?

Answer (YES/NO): YES